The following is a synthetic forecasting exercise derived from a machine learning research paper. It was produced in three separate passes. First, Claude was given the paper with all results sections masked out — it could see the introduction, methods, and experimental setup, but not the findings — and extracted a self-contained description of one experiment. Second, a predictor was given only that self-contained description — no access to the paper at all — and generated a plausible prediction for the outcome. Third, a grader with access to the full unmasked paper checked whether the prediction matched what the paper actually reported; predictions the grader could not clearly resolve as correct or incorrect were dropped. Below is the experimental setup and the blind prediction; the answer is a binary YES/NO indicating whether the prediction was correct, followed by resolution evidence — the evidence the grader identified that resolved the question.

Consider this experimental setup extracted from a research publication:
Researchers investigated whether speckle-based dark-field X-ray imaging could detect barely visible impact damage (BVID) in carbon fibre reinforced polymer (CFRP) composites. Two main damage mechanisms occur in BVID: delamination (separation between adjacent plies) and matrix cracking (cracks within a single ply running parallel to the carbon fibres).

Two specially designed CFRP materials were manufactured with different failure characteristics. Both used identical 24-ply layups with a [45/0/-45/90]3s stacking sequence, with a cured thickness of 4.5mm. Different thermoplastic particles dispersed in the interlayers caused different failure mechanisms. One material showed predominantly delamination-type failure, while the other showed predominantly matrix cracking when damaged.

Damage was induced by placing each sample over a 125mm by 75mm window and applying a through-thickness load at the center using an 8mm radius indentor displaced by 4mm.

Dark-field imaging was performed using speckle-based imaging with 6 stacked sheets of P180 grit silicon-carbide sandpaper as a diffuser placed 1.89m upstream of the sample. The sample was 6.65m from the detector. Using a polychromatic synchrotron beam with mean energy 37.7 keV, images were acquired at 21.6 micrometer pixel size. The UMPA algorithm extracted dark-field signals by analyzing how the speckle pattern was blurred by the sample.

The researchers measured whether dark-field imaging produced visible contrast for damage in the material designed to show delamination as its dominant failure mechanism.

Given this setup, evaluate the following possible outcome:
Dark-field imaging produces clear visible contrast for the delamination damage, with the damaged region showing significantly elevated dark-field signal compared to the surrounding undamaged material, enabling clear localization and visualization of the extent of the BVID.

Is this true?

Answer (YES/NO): YES